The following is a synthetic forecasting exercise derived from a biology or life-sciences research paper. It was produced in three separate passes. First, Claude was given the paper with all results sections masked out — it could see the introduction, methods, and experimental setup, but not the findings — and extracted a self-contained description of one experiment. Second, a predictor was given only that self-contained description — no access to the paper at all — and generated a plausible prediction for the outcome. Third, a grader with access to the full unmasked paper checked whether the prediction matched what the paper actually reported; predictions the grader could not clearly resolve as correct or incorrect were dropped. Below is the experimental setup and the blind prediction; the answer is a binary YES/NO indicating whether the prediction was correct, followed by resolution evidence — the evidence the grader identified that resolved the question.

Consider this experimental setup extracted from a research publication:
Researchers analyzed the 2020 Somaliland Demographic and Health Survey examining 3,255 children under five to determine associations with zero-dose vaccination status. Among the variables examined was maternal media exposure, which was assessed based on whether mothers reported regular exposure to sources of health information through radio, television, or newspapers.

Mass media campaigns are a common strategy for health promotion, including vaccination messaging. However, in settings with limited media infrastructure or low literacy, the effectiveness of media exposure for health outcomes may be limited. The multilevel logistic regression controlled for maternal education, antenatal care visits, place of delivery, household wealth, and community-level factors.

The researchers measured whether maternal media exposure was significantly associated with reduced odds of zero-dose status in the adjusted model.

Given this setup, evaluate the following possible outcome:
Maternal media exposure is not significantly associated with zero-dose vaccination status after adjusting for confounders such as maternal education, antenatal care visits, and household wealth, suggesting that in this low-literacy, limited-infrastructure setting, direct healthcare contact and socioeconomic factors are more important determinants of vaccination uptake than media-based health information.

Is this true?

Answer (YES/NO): YES